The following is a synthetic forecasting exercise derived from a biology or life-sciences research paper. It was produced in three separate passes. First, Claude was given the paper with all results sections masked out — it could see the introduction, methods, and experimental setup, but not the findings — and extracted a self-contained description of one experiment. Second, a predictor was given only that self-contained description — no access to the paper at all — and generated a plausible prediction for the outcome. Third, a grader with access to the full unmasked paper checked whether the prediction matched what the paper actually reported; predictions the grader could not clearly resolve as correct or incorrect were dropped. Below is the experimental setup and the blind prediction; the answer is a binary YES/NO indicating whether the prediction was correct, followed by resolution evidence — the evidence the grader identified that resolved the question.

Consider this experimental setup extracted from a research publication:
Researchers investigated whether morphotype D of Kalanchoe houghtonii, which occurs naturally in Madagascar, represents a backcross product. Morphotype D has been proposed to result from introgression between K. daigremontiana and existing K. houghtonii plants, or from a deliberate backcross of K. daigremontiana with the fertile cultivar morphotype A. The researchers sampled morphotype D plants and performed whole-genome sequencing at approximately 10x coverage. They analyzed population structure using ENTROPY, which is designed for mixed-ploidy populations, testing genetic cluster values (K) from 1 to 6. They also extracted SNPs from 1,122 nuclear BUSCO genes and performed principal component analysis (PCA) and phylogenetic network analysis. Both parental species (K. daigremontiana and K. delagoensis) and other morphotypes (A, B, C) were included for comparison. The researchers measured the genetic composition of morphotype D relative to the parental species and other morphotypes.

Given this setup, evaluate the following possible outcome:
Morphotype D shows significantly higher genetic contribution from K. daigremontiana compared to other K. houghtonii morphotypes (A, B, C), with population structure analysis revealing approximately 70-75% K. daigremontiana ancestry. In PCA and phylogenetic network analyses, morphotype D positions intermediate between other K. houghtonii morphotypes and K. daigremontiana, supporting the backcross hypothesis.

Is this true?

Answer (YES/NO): NO